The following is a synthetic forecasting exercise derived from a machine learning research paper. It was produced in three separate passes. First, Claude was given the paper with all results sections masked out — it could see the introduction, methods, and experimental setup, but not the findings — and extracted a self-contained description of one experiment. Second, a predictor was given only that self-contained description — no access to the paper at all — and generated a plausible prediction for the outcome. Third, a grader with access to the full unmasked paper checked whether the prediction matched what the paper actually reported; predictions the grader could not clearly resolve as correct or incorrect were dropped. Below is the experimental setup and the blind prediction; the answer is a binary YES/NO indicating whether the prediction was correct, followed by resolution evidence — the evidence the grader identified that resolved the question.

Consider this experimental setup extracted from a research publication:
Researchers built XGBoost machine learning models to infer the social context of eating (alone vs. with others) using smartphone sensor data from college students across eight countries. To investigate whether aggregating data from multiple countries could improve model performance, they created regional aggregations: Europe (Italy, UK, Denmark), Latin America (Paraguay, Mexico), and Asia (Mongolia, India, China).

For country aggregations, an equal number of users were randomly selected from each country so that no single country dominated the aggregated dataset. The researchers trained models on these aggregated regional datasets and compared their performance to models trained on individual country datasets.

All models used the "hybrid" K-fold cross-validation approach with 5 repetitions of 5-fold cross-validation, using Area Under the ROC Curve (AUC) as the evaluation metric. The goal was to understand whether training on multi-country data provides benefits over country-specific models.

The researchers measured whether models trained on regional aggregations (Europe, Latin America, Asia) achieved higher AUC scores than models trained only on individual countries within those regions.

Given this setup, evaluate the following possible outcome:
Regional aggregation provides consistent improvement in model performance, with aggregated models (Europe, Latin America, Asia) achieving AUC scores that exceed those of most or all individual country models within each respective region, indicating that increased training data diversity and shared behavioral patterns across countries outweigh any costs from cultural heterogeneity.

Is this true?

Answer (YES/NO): NO